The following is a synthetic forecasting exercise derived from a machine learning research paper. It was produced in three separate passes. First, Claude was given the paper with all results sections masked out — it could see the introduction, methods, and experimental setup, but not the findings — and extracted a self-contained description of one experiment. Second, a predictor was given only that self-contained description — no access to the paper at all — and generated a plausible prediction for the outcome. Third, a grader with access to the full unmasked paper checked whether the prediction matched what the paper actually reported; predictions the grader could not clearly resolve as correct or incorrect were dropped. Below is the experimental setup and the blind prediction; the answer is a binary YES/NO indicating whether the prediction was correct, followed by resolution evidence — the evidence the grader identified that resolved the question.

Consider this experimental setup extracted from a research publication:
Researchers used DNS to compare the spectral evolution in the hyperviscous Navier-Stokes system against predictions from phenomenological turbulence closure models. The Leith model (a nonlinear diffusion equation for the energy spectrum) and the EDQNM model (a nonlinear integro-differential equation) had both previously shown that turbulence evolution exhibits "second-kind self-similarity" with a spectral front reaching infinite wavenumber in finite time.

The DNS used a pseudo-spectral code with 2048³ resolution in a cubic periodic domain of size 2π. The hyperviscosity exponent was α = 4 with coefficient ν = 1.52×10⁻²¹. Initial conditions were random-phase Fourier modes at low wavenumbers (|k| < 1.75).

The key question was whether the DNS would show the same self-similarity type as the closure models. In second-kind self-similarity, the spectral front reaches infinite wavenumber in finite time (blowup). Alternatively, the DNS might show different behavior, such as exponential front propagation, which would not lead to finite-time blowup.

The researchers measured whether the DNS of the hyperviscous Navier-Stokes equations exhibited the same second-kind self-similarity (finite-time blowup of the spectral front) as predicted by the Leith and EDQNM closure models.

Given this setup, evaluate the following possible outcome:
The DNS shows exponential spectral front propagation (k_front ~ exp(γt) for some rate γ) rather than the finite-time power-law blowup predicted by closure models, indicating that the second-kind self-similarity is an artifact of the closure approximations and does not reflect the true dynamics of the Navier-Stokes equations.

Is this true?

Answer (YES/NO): YES